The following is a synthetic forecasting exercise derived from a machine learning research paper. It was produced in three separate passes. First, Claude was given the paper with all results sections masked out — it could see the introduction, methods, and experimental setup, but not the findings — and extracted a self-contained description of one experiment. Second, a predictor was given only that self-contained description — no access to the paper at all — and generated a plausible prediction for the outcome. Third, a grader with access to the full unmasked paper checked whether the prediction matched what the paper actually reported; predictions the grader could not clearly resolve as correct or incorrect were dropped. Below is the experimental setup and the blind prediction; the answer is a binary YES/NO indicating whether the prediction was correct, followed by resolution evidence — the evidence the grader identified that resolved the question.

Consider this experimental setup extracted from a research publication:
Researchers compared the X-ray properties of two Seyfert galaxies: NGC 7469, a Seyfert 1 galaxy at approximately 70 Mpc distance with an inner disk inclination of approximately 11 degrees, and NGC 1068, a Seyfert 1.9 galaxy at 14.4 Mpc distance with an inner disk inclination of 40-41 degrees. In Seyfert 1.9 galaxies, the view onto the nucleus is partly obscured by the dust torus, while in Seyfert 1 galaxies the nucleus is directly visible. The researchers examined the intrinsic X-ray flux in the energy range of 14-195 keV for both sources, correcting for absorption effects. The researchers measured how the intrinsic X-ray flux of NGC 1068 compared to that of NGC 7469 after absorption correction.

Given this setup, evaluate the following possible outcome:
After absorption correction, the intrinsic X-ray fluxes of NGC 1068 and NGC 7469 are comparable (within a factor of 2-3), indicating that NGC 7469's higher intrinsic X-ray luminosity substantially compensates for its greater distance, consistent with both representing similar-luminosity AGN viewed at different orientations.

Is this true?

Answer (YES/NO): NO